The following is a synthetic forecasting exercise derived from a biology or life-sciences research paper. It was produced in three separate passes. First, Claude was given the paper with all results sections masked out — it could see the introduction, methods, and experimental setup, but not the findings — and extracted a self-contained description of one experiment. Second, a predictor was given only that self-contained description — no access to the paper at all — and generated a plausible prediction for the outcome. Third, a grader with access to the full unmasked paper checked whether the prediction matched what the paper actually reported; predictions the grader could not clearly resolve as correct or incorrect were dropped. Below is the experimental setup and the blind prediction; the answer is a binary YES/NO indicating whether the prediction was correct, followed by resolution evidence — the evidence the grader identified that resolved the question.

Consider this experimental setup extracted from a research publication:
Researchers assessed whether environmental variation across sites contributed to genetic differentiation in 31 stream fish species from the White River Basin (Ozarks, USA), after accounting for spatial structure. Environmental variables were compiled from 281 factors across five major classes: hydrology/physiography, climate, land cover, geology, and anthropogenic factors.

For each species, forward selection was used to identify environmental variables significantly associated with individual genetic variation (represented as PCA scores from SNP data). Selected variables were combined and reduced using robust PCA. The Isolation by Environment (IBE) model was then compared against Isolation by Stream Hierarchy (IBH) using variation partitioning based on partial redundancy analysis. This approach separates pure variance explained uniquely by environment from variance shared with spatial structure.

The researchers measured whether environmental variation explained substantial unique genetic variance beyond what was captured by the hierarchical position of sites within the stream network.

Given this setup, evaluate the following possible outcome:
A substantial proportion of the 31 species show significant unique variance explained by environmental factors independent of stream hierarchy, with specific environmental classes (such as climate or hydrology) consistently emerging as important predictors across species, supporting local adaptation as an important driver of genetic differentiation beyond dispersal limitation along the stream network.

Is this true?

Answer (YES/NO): NO